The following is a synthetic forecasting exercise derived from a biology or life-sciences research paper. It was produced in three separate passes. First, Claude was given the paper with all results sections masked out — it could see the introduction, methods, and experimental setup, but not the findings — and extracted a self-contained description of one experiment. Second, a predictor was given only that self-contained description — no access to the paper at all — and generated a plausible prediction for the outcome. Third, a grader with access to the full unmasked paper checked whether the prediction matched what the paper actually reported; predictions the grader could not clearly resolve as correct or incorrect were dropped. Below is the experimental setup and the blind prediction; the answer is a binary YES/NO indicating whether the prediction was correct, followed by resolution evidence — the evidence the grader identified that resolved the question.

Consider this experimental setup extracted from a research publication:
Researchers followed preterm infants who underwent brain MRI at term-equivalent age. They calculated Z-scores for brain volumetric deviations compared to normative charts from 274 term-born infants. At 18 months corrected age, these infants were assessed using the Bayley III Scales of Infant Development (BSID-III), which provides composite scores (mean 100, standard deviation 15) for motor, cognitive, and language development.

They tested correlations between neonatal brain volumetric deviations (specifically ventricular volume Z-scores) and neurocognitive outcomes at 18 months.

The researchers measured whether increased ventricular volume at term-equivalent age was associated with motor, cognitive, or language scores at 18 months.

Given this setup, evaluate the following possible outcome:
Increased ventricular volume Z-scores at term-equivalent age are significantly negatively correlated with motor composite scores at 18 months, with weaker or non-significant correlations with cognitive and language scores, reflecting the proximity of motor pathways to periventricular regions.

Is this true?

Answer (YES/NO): NO